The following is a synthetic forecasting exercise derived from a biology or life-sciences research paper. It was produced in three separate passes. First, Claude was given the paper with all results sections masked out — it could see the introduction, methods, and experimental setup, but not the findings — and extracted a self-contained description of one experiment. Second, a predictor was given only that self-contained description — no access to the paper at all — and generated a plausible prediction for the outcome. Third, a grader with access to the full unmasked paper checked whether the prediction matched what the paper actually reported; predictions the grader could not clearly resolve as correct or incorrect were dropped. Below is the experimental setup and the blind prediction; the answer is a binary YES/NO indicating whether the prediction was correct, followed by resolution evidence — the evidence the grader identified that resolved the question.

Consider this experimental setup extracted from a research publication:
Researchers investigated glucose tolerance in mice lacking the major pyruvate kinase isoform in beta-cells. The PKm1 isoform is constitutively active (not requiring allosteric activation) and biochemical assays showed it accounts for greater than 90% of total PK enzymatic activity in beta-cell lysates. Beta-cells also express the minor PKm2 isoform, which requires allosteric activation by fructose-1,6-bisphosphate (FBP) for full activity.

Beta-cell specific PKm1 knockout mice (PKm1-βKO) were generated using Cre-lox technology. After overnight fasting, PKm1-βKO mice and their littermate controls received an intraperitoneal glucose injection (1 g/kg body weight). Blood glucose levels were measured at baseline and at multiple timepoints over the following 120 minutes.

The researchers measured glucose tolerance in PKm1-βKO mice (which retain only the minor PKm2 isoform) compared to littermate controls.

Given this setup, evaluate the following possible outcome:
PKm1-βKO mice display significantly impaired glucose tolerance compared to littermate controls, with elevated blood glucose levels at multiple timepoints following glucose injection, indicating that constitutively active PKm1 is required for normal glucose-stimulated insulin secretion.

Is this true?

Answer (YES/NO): NO